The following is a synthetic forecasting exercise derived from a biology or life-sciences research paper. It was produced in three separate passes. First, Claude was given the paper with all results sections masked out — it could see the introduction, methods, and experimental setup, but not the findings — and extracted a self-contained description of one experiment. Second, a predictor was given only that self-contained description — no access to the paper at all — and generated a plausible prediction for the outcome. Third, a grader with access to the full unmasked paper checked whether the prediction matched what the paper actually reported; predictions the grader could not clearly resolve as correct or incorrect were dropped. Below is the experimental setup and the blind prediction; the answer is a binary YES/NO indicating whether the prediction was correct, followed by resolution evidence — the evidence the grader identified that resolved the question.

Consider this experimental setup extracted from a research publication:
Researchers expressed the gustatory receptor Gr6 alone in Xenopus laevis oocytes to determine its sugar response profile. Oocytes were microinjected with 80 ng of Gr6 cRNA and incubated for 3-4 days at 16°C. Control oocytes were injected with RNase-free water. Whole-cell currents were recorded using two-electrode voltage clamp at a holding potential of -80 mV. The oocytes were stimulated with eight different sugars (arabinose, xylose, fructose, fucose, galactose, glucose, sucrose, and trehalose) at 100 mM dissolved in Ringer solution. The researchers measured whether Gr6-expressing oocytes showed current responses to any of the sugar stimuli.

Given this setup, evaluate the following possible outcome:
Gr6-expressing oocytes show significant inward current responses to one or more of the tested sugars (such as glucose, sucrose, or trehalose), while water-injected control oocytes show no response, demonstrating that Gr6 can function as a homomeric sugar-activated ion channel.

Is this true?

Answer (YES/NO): YES